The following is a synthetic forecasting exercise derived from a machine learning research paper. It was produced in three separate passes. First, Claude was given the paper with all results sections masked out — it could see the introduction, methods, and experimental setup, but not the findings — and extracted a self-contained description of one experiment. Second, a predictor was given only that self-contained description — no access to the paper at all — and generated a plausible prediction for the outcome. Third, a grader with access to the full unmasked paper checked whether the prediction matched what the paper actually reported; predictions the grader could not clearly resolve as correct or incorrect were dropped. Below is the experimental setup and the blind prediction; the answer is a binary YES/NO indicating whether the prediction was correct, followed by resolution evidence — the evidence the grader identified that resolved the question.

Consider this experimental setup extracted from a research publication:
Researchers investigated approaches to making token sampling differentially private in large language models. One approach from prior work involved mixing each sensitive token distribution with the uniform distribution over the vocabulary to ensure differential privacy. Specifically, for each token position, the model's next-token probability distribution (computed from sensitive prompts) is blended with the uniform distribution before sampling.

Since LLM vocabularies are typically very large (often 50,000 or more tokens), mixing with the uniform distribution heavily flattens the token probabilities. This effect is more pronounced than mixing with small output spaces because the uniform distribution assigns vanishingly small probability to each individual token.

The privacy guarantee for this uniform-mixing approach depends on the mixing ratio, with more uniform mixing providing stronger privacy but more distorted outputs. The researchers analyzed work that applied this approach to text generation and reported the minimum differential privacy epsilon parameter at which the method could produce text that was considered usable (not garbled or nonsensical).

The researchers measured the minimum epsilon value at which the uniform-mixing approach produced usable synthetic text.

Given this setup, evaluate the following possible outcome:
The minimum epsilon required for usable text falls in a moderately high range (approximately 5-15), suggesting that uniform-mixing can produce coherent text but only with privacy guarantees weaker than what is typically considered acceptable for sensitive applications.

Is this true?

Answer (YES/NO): NO